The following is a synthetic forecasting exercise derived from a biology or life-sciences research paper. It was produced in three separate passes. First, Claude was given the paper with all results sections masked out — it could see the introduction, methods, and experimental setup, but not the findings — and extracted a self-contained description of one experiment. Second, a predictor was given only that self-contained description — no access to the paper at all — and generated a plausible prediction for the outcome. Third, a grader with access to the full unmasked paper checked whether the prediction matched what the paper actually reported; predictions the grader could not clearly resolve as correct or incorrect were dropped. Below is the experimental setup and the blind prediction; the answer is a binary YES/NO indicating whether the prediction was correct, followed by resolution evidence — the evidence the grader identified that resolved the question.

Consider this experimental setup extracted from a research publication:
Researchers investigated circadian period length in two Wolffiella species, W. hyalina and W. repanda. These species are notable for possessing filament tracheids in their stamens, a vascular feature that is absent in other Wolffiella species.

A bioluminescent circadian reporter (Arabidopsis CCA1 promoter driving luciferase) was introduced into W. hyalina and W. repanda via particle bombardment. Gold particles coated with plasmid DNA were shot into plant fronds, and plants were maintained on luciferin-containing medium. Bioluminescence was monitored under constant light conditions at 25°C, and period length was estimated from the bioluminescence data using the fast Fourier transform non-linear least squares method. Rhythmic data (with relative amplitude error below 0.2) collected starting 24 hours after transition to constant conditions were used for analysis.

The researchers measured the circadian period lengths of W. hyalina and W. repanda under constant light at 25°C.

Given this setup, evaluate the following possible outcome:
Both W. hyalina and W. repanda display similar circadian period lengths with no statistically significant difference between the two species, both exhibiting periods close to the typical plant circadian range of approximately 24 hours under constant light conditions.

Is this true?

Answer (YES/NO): NO